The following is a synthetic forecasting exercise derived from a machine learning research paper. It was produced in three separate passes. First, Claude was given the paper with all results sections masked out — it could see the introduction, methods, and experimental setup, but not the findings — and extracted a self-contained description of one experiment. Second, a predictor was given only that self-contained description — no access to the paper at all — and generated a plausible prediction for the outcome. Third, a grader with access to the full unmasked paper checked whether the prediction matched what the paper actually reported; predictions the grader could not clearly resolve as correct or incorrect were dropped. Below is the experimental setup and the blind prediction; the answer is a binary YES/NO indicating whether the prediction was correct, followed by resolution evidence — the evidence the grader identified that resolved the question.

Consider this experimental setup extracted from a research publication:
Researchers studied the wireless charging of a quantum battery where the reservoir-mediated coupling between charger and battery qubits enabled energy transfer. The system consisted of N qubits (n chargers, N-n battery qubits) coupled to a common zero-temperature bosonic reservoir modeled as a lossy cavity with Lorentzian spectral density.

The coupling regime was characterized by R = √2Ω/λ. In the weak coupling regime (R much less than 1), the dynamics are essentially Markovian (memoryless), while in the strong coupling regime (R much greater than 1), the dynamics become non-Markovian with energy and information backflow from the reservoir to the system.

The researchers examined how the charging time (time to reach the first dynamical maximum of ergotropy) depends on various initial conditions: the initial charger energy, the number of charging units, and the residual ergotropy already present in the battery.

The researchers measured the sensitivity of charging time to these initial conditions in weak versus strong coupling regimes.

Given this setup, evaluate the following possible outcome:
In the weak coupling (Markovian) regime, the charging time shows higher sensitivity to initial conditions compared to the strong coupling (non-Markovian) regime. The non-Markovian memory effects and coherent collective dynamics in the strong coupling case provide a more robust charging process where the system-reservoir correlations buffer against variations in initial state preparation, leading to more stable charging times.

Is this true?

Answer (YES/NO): YES